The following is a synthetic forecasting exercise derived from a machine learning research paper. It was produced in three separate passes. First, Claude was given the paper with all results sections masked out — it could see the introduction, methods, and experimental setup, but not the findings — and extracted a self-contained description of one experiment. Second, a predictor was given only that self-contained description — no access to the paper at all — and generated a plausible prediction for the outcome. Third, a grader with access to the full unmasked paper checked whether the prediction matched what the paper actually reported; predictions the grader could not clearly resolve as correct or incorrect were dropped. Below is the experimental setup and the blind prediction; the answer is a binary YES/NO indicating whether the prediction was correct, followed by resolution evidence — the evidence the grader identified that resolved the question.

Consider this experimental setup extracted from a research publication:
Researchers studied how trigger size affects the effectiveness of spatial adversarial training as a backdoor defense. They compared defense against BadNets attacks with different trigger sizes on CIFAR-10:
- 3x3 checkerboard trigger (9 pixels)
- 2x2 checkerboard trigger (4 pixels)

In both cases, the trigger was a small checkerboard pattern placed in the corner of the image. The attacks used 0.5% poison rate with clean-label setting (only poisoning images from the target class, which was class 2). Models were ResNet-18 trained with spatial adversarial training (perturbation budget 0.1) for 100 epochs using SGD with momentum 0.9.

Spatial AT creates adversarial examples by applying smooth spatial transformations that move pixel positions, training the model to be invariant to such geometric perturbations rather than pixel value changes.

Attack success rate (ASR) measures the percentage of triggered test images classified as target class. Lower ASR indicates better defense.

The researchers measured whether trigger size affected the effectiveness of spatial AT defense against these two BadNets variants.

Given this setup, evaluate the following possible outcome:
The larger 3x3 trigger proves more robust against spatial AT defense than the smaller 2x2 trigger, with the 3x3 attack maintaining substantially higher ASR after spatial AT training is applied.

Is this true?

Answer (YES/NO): NO